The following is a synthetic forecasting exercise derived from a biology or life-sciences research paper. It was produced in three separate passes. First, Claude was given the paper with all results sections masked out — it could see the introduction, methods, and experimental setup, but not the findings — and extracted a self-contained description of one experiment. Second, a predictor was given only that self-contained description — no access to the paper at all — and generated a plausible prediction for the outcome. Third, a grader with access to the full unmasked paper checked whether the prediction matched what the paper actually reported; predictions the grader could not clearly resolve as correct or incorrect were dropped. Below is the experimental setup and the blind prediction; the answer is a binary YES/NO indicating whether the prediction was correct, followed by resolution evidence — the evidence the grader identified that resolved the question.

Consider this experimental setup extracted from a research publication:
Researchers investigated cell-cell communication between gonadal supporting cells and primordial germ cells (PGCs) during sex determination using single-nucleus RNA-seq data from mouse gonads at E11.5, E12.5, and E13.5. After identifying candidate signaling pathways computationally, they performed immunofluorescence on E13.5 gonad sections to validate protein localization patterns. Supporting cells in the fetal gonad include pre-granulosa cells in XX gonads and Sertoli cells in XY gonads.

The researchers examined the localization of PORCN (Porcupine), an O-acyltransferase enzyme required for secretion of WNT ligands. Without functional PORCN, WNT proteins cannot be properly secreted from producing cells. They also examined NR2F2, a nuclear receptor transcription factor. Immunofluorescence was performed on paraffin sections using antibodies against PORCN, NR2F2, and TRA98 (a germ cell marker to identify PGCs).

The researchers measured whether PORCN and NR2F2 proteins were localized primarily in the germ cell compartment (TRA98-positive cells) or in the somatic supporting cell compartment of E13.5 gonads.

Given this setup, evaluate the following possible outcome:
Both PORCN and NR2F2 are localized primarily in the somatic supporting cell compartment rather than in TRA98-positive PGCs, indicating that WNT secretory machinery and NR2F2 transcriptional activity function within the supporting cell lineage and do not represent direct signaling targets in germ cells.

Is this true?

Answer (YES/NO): NO